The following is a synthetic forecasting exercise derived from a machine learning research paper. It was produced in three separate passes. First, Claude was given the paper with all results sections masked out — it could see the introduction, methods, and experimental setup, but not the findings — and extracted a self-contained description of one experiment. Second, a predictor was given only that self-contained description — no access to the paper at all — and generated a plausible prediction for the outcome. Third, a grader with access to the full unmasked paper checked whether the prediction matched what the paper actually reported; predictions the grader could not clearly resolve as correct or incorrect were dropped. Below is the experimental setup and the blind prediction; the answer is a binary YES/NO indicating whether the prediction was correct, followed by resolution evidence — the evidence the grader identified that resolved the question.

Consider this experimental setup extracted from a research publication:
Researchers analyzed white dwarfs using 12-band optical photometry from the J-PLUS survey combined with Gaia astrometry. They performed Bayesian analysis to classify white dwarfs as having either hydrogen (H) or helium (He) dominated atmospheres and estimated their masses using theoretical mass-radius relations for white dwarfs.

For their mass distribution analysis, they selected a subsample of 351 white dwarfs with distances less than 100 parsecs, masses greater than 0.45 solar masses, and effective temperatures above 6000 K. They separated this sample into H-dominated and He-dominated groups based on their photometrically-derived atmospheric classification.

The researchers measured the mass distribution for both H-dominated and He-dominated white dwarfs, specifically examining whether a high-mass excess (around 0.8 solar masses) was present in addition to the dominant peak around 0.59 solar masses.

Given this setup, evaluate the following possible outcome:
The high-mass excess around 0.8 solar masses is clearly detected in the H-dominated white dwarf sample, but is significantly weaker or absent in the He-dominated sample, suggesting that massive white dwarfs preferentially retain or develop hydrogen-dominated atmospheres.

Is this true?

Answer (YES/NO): YES